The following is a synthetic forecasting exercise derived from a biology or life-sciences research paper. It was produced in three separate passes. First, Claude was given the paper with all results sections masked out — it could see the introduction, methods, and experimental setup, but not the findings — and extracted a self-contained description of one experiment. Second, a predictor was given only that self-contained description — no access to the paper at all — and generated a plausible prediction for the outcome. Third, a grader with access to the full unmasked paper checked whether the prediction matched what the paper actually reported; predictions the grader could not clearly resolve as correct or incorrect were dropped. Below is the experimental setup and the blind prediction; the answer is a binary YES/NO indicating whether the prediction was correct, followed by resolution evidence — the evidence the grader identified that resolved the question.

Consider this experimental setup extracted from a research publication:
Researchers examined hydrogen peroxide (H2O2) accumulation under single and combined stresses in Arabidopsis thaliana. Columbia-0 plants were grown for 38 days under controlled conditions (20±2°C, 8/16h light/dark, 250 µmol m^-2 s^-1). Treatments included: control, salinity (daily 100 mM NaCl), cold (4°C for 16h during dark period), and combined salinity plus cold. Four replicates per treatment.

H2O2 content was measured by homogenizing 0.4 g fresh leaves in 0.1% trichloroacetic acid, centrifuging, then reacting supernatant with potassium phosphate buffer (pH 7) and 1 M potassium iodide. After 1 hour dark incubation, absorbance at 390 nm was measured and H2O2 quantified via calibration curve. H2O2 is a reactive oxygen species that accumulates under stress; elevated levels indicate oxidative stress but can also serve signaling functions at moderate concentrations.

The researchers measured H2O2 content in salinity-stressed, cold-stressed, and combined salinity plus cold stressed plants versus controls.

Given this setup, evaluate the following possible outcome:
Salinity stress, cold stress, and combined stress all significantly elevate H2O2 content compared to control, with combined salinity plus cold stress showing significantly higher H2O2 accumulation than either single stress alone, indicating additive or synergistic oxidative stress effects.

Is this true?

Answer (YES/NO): NO